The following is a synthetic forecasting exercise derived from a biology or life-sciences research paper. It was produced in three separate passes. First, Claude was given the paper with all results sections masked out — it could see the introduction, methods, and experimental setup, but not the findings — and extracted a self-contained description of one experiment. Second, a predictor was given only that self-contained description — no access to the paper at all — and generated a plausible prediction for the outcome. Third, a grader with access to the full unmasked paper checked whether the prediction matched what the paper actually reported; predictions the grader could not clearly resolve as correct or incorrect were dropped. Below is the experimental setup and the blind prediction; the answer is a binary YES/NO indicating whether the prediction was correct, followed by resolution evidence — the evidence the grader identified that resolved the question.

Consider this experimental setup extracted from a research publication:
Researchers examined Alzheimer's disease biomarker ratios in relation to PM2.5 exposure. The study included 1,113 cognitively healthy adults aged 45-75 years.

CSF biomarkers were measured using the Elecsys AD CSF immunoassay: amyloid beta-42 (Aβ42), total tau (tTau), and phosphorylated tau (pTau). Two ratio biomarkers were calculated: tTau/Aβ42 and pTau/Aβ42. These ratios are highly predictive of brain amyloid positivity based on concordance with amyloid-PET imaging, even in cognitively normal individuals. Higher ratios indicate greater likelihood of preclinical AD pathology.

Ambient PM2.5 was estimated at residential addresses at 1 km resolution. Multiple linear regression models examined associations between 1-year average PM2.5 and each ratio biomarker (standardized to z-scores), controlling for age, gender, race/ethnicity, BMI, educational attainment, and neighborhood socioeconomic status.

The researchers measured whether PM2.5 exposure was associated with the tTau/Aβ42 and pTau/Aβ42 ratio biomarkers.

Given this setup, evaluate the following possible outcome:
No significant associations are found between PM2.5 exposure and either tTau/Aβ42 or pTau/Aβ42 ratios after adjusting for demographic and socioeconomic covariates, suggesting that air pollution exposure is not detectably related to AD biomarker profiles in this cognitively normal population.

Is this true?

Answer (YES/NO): YES